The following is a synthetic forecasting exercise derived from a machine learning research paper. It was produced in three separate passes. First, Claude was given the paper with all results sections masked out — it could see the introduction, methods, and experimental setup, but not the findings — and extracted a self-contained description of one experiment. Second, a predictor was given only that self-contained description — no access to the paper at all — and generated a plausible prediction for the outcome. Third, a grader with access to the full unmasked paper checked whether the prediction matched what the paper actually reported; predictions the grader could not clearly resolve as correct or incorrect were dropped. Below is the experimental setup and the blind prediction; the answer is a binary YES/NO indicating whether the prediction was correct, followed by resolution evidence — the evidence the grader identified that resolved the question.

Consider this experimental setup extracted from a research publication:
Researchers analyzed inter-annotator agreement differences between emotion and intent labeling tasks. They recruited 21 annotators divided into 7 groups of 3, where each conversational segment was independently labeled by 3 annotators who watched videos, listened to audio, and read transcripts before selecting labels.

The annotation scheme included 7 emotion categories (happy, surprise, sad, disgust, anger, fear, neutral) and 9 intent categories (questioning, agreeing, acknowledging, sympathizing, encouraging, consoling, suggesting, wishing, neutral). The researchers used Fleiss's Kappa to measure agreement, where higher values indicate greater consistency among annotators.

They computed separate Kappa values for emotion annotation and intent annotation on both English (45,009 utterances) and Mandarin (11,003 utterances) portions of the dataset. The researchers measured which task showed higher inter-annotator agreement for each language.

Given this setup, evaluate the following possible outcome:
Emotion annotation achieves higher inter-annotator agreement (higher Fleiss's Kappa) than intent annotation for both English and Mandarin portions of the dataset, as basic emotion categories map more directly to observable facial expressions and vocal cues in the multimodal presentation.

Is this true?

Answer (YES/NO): NO